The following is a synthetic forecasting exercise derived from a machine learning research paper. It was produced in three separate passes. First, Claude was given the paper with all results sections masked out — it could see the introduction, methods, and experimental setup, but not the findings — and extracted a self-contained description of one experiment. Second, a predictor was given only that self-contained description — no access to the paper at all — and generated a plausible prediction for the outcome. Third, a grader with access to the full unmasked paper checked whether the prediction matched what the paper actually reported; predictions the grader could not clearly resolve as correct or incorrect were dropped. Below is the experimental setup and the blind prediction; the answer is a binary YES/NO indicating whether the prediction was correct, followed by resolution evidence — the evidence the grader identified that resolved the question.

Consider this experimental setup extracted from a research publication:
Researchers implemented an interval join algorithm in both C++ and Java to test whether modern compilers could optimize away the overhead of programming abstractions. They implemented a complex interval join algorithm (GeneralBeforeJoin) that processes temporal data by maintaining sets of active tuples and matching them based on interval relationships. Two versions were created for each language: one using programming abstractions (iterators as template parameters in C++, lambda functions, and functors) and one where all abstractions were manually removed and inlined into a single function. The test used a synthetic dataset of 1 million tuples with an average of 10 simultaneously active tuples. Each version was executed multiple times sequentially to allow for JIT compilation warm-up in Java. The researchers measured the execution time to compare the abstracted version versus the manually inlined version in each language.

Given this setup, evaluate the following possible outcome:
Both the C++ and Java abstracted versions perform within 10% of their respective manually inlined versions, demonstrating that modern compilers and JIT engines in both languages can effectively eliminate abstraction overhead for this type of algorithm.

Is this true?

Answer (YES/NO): NO